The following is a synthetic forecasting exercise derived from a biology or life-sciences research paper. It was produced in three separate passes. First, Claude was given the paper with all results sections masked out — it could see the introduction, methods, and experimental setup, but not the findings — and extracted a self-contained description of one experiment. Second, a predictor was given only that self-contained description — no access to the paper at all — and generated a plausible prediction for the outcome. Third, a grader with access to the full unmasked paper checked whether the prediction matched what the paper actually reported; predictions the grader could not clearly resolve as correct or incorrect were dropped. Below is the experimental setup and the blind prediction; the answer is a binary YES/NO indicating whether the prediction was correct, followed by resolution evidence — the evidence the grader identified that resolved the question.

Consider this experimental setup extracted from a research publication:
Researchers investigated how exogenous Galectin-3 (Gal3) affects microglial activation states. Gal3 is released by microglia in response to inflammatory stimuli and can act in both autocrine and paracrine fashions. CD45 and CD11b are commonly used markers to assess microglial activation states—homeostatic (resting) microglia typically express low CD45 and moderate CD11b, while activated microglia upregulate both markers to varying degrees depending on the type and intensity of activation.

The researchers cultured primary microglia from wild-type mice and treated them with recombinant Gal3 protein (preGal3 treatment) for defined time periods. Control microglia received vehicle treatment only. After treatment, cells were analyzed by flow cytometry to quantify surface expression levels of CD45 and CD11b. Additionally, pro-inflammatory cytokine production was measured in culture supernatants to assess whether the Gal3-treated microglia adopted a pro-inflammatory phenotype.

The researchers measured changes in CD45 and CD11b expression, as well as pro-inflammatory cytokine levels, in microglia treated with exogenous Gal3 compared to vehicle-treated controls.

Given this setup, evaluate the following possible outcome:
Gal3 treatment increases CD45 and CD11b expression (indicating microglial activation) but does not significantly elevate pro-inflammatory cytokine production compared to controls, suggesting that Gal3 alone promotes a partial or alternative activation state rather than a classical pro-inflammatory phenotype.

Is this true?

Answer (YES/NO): NO